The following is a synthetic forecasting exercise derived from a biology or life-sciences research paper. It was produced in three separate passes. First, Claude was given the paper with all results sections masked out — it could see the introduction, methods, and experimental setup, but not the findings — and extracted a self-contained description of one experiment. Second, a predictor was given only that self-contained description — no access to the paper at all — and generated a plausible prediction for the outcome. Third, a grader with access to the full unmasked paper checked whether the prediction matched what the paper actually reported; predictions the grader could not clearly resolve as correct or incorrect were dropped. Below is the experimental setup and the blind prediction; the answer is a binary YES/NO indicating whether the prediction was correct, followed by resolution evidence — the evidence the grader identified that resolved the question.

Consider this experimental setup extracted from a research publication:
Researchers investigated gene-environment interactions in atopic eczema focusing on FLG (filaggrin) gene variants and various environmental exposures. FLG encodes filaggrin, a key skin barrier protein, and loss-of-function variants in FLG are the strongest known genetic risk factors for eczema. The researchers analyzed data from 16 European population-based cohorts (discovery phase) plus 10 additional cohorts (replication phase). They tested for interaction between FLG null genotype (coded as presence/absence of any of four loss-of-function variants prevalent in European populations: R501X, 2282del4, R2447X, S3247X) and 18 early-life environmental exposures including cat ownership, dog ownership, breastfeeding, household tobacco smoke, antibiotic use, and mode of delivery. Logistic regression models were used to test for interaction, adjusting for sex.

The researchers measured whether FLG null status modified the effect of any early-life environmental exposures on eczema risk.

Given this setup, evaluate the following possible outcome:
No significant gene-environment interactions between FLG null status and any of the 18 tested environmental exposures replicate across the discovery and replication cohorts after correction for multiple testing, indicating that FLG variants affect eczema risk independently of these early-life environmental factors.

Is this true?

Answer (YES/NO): YES